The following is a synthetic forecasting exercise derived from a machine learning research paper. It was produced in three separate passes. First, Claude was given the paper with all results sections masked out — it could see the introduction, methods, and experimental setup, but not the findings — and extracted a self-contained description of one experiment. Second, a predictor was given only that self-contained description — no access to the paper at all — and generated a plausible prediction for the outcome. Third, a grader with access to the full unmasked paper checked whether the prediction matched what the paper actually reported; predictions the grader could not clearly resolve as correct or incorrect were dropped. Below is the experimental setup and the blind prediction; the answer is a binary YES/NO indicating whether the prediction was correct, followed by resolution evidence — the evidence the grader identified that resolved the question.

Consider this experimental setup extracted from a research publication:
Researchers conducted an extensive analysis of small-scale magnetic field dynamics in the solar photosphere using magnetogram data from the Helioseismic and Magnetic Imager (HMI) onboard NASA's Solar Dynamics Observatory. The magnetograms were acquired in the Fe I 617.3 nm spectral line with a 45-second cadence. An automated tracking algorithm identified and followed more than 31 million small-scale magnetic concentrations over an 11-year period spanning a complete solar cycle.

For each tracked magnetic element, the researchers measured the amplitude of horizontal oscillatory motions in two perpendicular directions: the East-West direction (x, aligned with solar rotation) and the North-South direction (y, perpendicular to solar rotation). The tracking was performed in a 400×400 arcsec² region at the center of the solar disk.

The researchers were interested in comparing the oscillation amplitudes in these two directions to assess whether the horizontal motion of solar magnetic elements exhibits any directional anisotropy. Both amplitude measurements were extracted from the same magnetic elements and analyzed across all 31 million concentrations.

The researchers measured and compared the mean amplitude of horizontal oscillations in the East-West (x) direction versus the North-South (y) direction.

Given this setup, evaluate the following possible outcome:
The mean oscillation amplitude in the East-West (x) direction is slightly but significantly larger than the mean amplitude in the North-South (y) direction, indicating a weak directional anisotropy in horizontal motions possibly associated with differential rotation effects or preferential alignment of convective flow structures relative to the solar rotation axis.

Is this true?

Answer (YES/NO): YES